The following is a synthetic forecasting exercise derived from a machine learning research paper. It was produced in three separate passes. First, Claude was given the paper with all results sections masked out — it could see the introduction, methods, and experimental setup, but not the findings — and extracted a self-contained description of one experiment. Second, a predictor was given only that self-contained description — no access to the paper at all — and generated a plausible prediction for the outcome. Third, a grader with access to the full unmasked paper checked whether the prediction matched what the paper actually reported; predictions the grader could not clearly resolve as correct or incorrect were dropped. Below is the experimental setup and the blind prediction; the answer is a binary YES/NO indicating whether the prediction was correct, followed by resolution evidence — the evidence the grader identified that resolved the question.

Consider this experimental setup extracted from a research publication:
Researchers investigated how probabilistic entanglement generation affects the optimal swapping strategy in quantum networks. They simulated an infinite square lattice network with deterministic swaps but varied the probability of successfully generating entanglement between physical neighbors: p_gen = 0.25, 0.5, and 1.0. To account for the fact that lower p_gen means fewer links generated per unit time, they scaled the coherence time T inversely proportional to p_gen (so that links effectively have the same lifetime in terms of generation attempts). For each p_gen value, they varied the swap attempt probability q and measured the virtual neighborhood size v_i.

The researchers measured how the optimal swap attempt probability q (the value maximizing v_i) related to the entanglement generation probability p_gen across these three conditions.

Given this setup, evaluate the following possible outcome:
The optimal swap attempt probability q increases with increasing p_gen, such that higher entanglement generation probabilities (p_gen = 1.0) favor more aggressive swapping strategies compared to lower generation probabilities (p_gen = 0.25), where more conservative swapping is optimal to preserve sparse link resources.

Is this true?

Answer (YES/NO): YES